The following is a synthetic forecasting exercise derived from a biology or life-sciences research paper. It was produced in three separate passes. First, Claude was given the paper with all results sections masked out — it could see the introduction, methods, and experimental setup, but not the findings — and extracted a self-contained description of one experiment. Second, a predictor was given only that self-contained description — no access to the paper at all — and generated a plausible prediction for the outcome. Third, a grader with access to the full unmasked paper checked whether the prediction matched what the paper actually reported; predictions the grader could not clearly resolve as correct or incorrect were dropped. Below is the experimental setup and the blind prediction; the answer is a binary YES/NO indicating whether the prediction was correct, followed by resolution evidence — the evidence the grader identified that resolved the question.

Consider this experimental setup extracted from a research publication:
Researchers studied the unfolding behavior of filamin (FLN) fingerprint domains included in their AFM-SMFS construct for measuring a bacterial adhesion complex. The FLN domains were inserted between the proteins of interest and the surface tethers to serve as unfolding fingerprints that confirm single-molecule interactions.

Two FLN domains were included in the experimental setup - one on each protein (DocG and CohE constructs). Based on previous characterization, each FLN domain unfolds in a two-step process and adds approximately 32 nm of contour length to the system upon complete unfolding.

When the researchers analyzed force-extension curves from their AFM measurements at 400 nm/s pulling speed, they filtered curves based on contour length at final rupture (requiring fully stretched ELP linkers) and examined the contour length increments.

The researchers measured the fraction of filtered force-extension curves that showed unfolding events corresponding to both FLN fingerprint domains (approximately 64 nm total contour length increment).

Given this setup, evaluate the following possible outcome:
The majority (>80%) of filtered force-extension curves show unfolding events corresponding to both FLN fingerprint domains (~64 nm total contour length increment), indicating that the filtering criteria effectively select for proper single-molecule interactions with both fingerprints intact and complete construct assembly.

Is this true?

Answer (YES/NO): YES